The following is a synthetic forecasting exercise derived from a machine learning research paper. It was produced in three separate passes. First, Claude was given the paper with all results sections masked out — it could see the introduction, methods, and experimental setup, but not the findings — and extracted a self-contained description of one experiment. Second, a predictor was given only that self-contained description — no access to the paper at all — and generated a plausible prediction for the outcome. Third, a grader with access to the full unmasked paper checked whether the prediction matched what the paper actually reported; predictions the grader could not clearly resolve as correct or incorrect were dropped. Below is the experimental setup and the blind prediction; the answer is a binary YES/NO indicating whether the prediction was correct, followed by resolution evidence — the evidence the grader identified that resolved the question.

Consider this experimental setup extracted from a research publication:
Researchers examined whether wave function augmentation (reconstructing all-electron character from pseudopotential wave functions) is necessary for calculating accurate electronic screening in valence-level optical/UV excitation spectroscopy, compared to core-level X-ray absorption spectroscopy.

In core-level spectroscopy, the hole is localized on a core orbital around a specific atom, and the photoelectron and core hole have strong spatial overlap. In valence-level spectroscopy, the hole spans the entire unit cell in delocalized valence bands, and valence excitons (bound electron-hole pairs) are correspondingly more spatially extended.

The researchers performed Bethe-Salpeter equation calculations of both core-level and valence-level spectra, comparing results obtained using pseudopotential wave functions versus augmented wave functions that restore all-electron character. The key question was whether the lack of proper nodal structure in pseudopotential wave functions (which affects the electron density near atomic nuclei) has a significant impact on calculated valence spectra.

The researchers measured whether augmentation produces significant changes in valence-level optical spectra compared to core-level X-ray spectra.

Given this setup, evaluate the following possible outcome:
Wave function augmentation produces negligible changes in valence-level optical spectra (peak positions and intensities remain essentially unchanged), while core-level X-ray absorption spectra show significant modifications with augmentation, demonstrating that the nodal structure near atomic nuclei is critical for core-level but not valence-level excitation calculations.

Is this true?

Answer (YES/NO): YES